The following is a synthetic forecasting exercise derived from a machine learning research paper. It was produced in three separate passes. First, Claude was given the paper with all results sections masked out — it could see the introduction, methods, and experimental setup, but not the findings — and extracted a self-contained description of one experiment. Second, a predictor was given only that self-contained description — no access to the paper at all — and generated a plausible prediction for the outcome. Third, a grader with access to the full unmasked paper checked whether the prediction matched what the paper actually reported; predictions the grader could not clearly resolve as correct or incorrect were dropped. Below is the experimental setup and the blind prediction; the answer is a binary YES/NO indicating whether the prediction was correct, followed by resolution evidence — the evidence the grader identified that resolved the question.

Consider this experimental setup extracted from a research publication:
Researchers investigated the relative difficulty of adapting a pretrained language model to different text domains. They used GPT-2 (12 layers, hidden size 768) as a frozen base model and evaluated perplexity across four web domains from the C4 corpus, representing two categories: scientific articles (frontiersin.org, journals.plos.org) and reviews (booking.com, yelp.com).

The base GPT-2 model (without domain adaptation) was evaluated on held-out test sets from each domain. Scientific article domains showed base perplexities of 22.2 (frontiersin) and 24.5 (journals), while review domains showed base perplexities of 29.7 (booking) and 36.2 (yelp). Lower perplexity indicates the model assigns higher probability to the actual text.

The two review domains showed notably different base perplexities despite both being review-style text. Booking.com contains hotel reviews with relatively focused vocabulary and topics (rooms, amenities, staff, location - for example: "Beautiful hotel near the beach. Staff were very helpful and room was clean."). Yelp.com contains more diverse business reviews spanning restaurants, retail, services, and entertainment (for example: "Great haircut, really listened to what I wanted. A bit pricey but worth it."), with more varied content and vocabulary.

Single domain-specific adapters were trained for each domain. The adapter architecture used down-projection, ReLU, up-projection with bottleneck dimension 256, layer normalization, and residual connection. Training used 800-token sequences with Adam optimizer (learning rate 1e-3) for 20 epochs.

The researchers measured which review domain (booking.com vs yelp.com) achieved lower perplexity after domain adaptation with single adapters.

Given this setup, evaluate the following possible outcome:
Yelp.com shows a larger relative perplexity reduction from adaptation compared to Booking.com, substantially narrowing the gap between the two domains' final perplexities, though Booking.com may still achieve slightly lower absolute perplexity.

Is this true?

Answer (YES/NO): NO